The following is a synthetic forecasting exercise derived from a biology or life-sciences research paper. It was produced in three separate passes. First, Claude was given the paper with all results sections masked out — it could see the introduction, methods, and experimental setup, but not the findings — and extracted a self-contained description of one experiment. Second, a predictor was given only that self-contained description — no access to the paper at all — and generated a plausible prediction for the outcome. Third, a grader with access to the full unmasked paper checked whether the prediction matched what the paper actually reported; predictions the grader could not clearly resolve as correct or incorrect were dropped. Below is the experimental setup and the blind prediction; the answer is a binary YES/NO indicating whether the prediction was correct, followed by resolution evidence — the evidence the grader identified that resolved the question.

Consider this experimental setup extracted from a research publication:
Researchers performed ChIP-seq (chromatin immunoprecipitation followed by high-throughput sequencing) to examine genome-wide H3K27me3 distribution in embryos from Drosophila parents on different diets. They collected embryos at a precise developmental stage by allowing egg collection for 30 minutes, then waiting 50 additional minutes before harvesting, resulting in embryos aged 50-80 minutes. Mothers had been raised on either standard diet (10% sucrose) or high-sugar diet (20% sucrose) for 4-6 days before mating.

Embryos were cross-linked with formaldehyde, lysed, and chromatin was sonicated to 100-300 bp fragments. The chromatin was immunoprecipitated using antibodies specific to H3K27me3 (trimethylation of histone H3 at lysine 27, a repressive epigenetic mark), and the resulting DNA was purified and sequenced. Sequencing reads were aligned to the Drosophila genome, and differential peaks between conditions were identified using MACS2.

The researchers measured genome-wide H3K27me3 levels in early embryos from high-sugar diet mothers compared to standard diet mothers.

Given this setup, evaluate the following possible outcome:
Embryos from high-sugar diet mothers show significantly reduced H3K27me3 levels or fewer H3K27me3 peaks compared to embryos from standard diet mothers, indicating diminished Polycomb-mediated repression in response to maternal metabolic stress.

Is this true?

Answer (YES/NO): NO